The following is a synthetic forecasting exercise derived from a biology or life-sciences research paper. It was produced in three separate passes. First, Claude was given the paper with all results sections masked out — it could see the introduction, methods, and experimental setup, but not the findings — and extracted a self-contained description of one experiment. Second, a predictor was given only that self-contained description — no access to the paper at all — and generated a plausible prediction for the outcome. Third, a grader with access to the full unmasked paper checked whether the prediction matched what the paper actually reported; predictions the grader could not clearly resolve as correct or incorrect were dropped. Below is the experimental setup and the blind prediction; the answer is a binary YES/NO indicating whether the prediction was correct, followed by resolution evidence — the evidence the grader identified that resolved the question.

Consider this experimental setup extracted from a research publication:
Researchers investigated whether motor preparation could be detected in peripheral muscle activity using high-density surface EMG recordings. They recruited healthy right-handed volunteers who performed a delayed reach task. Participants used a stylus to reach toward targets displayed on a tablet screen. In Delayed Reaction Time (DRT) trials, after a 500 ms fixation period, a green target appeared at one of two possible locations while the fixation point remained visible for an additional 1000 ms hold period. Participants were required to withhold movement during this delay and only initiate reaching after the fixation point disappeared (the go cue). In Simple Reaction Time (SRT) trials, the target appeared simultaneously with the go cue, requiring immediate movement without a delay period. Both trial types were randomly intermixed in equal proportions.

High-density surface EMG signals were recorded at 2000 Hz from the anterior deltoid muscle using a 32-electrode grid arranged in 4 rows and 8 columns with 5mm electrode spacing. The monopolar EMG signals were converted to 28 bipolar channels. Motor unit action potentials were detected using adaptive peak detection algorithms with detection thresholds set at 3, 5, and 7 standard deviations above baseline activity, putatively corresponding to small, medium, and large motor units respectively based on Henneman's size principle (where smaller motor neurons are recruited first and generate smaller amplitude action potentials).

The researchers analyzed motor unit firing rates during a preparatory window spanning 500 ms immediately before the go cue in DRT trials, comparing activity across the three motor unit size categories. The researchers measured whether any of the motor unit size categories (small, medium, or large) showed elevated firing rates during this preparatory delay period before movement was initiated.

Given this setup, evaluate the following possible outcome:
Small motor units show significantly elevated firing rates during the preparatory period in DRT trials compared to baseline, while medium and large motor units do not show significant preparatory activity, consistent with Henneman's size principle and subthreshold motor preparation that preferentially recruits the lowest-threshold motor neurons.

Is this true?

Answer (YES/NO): YES